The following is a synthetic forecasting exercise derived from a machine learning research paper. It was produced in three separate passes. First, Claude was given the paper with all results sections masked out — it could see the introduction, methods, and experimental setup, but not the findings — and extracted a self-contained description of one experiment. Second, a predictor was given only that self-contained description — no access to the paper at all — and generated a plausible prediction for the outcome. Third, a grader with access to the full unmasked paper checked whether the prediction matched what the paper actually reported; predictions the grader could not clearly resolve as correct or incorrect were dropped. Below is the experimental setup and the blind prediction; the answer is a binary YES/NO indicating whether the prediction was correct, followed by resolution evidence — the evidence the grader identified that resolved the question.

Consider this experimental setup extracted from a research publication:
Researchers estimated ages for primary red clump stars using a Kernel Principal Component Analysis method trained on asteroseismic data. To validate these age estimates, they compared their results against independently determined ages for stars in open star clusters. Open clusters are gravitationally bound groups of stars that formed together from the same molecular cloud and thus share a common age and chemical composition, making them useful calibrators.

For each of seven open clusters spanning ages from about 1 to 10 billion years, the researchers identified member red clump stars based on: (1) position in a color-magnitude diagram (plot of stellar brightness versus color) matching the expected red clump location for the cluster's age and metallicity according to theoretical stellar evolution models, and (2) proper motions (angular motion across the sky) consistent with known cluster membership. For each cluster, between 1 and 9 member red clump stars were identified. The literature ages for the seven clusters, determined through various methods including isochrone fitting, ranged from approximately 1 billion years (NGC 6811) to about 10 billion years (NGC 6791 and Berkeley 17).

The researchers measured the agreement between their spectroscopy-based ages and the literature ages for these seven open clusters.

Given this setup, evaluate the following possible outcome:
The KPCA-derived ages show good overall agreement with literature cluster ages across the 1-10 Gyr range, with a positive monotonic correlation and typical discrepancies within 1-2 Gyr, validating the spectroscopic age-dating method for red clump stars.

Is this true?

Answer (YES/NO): YES